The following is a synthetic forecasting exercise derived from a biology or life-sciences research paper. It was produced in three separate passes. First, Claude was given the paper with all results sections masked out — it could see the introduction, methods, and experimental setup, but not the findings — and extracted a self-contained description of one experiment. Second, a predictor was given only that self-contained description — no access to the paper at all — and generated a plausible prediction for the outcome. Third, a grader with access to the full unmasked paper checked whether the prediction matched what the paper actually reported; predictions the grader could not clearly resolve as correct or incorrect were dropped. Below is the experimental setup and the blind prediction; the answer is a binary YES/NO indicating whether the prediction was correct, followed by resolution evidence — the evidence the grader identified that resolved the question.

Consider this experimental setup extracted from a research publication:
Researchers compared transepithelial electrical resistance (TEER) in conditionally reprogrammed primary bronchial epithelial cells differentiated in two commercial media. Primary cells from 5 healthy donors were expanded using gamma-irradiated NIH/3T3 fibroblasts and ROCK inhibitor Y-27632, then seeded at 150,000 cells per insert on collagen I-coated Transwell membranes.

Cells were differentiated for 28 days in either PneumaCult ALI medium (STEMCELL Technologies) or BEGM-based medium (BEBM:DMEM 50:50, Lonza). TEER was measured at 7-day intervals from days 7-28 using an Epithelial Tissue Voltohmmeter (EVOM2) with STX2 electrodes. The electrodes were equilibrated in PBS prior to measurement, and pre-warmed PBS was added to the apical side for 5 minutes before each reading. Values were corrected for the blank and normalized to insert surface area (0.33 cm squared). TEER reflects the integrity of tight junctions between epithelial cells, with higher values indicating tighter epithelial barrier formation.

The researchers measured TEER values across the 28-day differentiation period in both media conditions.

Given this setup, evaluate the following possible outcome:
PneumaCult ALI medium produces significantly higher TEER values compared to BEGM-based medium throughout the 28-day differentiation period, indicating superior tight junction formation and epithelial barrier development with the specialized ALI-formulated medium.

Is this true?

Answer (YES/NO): NO